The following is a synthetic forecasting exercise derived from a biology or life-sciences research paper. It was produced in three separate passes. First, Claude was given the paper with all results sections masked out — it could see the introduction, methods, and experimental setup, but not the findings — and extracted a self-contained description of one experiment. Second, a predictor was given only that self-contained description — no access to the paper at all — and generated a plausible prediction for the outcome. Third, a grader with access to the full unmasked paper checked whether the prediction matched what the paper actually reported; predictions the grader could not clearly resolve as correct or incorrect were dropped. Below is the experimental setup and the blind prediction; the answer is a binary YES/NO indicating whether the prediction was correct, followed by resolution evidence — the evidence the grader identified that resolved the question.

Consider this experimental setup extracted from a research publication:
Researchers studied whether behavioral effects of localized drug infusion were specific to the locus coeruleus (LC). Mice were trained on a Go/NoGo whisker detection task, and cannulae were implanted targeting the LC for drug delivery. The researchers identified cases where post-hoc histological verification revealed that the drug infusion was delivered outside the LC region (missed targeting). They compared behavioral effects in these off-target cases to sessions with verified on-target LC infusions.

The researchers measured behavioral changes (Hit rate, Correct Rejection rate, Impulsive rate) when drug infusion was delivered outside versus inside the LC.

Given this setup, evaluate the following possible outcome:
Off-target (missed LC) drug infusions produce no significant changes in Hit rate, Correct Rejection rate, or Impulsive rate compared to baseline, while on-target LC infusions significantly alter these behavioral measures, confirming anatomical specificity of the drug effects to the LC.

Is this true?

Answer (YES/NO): YES